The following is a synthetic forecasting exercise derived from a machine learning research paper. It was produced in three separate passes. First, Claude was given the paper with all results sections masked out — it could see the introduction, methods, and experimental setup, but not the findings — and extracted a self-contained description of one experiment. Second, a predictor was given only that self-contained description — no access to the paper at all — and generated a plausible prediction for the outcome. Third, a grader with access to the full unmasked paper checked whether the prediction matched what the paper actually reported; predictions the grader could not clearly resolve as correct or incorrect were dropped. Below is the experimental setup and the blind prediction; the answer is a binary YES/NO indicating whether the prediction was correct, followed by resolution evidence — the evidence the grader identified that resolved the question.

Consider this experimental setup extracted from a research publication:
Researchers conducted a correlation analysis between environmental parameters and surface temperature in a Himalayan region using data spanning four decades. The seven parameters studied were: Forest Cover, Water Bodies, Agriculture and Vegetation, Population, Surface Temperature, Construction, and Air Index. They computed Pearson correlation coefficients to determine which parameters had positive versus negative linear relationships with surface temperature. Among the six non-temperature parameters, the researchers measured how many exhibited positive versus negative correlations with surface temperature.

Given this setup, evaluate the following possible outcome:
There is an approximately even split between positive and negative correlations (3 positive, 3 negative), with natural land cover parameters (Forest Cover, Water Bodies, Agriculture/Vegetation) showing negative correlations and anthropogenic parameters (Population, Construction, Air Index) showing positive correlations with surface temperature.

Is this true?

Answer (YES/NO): NO